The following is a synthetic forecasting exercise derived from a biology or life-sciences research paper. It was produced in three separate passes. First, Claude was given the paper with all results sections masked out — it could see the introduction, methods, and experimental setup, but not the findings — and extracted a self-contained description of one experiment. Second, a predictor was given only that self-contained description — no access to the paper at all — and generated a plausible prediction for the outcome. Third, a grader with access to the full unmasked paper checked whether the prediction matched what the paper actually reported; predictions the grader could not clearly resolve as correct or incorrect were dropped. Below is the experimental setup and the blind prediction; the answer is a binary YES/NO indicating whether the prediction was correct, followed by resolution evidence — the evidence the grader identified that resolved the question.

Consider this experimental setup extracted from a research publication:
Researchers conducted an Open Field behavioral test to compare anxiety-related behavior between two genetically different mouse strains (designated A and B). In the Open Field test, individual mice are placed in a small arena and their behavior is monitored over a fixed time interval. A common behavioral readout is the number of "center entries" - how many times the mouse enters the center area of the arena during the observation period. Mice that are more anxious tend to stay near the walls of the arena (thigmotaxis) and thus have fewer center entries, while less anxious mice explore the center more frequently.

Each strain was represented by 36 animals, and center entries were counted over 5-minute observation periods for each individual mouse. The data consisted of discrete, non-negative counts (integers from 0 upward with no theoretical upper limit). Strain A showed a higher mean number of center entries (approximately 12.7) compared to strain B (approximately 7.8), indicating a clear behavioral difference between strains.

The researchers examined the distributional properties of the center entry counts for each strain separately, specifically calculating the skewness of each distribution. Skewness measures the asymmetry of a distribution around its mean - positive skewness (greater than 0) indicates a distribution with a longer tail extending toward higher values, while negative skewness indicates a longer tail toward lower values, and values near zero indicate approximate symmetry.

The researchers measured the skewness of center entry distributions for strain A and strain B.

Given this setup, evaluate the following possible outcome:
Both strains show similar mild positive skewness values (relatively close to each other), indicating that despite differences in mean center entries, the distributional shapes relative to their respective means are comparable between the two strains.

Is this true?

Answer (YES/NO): NO